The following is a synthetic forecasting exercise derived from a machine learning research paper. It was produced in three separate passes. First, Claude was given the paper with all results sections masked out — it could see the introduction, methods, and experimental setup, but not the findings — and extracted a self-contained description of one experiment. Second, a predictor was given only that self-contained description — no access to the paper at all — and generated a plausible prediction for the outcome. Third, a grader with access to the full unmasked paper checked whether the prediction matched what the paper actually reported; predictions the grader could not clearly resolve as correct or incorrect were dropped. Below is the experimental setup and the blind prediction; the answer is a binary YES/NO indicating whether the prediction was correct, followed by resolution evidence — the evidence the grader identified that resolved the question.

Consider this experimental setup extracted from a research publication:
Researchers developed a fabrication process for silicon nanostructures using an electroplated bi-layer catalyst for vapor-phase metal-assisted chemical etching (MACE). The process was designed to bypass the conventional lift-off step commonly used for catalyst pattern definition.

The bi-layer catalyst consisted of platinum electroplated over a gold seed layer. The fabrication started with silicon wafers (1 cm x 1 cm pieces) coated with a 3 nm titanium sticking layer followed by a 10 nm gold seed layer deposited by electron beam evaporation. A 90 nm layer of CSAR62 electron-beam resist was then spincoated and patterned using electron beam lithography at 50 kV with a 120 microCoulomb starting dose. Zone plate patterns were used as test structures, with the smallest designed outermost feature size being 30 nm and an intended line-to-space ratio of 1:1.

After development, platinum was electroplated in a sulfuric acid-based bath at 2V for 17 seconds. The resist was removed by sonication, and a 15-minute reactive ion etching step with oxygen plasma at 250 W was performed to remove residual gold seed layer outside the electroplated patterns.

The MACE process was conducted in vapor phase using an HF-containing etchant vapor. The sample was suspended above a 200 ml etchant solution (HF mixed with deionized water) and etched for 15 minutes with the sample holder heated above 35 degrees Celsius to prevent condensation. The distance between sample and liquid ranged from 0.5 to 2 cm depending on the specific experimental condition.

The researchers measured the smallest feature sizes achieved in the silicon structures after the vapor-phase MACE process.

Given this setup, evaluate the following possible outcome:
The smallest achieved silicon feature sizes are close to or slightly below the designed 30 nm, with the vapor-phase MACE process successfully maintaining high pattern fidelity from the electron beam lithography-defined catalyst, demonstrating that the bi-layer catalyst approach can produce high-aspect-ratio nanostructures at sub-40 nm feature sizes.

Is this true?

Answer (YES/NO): NO